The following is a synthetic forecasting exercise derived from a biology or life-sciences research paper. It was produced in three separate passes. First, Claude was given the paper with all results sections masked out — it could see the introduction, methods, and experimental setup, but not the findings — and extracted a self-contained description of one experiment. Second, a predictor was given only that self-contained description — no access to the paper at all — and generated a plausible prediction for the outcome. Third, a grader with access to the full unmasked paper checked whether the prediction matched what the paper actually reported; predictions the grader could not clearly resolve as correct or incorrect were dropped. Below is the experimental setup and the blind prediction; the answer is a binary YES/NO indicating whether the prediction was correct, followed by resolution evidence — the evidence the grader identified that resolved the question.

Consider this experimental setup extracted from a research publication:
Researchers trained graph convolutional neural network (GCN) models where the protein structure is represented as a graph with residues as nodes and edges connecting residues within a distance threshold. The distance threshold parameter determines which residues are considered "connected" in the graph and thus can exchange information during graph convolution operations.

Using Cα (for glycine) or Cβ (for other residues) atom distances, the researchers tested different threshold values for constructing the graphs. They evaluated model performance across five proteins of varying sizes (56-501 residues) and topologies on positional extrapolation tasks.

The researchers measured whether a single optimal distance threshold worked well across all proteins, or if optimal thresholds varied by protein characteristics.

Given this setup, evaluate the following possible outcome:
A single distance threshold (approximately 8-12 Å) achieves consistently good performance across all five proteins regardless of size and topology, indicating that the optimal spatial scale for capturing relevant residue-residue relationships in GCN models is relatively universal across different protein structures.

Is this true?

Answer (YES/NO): NO